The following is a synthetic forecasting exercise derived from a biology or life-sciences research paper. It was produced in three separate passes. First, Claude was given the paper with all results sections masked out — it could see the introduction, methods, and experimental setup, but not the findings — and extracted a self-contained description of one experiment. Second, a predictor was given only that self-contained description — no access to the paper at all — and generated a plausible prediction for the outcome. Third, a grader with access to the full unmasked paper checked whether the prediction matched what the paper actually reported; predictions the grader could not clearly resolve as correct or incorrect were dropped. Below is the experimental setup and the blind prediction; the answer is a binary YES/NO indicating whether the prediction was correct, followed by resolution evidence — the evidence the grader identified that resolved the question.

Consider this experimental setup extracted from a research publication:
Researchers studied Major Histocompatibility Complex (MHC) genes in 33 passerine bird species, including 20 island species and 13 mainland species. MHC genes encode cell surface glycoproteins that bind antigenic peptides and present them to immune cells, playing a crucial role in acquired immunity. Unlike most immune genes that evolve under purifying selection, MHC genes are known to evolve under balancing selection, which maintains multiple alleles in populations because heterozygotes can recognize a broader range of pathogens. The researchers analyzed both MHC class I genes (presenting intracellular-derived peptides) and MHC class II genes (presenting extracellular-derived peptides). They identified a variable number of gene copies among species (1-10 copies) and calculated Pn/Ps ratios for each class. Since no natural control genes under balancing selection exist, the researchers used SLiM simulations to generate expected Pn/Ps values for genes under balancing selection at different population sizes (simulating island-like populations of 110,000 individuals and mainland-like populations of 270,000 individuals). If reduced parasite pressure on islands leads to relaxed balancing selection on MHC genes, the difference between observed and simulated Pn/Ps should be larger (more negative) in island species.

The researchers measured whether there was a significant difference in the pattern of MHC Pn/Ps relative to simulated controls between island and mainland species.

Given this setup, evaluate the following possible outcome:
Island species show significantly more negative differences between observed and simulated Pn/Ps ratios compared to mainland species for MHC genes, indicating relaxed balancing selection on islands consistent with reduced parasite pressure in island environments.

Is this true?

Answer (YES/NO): NO